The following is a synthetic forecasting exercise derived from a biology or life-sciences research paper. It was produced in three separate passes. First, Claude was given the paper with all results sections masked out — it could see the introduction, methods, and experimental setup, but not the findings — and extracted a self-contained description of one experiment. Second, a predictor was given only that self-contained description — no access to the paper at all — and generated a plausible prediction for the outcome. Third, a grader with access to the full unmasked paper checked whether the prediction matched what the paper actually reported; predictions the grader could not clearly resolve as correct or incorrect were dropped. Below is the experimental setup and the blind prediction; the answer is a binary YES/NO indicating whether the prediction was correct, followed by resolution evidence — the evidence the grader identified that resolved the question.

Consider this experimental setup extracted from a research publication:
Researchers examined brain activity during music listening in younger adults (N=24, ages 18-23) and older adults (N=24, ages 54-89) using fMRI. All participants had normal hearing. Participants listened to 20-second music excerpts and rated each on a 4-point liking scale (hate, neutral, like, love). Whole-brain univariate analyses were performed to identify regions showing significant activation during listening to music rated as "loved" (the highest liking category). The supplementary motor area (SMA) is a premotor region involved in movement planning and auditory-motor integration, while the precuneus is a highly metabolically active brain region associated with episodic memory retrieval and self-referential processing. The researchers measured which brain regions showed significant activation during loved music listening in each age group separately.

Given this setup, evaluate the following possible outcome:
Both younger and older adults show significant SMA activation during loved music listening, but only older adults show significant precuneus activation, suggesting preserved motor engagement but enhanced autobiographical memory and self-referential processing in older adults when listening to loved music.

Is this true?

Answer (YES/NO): NO